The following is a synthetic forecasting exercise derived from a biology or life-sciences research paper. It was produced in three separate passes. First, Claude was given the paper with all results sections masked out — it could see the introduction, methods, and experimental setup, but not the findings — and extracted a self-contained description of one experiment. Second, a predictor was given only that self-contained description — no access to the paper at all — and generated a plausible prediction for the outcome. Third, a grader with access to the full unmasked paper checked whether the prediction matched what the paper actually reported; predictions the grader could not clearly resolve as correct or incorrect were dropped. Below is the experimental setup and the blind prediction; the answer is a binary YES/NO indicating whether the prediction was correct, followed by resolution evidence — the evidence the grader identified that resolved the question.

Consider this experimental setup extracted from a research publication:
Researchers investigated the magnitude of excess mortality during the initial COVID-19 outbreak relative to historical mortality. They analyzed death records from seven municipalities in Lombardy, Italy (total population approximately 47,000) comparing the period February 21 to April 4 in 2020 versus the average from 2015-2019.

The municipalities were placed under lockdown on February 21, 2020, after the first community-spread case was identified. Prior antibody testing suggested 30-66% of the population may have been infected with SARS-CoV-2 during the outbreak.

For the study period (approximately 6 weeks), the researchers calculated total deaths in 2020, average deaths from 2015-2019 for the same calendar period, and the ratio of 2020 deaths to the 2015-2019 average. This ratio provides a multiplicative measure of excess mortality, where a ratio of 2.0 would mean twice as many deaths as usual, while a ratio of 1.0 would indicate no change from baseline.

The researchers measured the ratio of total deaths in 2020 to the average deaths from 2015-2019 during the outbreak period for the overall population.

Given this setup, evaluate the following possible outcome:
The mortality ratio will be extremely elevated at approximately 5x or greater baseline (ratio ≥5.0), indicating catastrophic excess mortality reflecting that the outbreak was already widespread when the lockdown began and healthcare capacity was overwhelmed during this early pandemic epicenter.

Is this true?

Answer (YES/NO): NO